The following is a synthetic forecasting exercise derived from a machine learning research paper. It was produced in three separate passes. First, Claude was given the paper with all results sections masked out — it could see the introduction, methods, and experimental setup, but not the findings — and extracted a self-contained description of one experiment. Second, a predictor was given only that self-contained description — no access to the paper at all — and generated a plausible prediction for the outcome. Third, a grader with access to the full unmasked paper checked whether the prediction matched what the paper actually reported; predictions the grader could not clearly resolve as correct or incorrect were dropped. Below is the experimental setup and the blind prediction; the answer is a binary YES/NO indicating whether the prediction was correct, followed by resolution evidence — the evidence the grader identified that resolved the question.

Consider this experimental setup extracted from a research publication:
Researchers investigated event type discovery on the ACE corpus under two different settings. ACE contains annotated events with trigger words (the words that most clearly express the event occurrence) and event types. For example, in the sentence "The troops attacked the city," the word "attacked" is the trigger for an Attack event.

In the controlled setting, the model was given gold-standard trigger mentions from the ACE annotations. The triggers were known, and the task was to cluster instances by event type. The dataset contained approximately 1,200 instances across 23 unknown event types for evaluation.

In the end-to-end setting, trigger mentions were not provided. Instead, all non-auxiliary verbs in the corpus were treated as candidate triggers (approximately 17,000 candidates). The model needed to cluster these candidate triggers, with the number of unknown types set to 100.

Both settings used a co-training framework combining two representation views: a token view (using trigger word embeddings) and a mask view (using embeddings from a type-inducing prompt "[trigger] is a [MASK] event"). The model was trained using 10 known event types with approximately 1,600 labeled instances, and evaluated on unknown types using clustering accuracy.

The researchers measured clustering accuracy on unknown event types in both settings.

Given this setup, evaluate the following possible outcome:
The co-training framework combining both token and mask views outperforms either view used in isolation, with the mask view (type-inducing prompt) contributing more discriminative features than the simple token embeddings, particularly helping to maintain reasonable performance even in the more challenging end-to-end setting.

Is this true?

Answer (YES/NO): NO